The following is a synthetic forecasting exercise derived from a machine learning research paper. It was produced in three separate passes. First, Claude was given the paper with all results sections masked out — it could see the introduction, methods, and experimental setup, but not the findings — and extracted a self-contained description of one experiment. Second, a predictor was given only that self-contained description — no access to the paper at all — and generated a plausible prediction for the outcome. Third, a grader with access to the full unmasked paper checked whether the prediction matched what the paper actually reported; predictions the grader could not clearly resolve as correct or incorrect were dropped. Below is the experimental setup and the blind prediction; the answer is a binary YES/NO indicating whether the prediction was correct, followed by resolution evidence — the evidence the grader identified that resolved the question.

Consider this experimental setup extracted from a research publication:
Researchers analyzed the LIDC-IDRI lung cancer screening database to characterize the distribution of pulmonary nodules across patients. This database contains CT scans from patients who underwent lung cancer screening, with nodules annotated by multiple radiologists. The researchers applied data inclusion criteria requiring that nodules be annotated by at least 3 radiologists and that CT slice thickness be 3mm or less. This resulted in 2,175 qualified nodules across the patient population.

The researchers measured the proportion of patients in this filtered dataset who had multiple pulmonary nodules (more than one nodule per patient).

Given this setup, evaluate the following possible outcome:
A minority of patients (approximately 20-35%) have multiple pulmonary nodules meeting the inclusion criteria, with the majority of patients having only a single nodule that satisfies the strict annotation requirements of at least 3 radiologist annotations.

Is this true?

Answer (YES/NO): NO